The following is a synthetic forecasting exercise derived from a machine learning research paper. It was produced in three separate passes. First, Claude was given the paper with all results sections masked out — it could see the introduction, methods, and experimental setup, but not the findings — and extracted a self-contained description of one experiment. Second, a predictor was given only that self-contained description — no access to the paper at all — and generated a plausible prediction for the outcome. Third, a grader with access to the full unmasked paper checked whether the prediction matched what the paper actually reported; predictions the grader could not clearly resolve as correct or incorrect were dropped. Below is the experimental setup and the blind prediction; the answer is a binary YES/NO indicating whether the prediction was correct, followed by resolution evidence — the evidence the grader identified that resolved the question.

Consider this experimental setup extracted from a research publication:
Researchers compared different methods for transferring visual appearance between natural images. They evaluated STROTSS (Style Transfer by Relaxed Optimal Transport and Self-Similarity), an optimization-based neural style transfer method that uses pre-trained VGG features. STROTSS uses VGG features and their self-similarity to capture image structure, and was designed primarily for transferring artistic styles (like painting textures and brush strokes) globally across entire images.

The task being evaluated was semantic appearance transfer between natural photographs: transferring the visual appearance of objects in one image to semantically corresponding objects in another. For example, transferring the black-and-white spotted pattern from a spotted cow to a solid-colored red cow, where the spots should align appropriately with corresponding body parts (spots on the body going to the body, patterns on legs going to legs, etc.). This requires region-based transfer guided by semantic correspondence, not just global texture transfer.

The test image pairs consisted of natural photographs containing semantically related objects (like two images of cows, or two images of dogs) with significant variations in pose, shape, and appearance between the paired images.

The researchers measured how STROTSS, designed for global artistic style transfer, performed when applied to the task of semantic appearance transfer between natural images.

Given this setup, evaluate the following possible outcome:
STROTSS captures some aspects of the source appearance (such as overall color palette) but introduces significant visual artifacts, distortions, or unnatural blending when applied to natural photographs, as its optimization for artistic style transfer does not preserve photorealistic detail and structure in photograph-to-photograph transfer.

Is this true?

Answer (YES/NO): NO